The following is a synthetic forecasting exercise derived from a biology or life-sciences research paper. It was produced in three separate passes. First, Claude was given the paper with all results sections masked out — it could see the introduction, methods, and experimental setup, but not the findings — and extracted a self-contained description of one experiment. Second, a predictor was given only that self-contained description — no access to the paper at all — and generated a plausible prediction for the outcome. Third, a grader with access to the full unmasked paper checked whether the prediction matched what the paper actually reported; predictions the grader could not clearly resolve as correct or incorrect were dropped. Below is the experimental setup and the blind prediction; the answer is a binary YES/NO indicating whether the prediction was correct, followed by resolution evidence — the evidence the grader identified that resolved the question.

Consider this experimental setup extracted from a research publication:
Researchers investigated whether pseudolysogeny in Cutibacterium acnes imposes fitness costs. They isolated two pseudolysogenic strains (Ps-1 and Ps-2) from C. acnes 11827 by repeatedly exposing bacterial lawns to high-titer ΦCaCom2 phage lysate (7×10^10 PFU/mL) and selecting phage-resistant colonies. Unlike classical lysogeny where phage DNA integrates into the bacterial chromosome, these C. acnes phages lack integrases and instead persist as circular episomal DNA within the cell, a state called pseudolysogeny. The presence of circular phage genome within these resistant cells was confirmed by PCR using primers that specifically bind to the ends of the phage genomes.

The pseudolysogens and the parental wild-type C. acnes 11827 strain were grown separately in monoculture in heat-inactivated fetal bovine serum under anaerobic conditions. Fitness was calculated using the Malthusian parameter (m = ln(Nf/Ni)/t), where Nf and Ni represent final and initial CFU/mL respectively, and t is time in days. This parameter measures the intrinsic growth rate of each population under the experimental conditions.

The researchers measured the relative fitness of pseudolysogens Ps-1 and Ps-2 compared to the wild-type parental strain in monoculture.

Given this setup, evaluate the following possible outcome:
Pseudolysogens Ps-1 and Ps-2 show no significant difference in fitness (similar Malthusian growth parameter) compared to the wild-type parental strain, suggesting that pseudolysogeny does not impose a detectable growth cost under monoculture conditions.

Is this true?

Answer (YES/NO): NO